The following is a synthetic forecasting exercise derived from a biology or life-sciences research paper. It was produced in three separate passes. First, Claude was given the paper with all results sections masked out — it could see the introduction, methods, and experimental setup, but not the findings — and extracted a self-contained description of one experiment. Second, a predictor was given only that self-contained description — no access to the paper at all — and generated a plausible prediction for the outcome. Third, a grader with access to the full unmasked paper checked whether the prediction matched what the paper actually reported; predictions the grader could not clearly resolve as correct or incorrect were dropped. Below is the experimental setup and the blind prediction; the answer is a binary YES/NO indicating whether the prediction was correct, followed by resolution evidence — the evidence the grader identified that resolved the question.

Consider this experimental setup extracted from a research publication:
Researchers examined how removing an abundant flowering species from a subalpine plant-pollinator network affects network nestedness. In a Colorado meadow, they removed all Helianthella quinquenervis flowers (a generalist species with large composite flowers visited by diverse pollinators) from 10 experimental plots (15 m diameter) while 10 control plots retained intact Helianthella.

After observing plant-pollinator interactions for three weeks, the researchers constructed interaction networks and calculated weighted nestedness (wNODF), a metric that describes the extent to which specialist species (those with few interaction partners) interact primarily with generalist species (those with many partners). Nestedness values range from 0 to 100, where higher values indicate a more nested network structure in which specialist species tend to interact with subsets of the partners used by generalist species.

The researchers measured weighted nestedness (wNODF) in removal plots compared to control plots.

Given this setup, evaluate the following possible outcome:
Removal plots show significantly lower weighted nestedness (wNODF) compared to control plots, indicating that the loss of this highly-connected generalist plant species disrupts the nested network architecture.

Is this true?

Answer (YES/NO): YES